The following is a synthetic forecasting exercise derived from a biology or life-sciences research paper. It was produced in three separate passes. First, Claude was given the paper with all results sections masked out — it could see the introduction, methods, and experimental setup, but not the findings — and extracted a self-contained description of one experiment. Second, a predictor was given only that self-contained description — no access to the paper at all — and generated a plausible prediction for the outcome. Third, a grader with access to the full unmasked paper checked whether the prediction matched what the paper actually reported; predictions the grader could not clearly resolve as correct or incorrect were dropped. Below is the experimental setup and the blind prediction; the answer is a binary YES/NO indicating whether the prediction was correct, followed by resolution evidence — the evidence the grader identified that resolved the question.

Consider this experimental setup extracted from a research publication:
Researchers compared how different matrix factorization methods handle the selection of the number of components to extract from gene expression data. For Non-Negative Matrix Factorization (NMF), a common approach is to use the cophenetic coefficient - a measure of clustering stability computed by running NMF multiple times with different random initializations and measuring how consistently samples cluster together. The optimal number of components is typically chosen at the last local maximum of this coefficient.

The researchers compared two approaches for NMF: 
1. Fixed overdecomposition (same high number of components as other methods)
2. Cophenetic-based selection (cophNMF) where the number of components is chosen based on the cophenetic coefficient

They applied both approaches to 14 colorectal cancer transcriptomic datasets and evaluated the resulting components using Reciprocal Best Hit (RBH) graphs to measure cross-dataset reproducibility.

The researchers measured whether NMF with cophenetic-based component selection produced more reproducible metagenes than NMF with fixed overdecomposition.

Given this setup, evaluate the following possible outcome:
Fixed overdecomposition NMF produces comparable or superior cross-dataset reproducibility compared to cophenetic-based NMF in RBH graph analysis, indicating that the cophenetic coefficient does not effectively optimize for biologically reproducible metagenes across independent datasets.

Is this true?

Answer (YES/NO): YES